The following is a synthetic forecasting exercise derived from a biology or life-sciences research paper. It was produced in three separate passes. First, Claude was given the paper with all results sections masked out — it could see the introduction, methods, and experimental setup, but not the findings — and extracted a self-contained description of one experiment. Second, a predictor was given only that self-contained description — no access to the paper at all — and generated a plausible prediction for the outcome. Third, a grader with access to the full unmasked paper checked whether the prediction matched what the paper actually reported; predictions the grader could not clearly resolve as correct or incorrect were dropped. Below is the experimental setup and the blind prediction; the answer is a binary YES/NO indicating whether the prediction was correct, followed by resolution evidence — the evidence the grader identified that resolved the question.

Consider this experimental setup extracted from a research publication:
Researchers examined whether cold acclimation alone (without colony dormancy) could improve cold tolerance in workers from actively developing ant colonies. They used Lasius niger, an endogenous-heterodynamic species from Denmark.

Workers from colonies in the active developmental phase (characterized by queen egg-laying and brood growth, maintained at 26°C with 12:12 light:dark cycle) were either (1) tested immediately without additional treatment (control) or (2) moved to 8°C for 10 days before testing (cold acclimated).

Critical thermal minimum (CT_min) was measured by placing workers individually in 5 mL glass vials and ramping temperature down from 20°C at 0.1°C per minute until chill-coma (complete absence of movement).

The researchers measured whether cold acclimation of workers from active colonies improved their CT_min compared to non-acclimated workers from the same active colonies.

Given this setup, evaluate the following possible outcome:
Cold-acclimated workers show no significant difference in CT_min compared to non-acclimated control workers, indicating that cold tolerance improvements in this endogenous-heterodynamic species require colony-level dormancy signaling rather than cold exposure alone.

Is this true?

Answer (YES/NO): NO